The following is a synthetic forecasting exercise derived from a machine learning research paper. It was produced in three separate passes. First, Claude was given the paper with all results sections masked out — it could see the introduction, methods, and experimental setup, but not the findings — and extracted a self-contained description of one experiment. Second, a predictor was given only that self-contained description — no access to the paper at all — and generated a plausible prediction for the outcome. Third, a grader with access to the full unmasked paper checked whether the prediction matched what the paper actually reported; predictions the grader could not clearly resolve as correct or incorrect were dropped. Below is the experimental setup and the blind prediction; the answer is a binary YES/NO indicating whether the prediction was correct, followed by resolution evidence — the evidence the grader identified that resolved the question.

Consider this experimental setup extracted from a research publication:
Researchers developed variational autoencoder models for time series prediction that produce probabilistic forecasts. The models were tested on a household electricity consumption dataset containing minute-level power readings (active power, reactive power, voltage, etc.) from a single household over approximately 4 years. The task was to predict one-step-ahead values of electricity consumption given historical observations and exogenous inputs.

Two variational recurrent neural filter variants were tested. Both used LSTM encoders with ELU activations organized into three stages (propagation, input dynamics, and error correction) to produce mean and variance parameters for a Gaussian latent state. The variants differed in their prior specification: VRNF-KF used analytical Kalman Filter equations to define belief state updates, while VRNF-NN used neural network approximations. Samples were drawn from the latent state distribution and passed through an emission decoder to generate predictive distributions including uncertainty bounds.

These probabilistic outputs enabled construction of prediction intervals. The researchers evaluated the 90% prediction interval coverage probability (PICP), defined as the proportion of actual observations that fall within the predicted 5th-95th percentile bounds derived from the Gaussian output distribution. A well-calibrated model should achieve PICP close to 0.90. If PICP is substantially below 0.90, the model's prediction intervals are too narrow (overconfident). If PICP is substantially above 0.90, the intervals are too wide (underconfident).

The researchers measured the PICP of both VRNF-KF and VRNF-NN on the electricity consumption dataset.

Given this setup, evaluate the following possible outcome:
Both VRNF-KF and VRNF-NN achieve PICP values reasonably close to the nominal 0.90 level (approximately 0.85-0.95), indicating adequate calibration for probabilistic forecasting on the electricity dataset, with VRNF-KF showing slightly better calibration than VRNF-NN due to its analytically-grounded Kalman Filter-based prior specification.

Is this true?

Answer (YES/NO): NO